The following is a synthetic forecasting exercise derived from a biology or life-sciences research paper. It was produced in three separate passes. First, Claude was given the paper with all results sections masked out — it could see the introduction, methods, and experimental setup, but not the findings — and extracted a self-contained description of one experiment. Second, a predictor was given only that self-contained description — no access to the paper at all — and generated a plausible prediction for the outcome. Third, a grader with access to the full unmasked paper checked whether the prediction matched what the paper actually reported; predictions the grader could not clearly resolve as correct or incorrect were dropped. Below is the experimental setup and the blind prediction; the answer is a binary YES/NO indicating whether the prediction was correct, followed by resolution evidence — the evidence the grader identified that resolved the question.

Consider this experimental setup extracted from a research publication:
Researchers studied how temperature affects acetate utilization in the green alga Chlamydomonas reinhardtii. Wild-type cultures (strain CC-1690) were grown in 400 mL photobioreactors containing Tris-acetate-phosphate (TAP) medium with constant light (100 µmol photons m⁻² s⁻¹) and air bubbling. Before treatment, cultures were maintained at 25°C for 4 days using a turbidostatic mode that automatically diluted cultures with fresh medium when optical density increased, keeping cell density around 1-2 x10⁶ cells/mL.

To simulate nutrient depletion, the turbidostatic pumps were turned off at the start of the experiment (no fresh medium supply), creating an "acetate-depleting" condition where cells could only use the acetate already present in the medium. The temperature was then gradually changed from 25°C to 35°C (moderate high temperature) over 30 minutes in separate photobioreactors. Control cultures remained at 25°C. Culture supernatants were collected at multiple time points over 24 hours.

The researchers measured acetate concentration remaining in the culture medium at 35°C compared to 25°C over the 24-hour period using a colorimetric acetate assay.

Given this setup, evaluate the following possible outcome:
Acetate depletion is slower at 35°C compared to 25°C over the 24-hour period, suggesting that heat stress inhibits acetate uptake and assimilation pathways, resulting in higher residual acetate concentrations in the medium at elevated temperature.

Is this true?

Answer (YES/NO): NO